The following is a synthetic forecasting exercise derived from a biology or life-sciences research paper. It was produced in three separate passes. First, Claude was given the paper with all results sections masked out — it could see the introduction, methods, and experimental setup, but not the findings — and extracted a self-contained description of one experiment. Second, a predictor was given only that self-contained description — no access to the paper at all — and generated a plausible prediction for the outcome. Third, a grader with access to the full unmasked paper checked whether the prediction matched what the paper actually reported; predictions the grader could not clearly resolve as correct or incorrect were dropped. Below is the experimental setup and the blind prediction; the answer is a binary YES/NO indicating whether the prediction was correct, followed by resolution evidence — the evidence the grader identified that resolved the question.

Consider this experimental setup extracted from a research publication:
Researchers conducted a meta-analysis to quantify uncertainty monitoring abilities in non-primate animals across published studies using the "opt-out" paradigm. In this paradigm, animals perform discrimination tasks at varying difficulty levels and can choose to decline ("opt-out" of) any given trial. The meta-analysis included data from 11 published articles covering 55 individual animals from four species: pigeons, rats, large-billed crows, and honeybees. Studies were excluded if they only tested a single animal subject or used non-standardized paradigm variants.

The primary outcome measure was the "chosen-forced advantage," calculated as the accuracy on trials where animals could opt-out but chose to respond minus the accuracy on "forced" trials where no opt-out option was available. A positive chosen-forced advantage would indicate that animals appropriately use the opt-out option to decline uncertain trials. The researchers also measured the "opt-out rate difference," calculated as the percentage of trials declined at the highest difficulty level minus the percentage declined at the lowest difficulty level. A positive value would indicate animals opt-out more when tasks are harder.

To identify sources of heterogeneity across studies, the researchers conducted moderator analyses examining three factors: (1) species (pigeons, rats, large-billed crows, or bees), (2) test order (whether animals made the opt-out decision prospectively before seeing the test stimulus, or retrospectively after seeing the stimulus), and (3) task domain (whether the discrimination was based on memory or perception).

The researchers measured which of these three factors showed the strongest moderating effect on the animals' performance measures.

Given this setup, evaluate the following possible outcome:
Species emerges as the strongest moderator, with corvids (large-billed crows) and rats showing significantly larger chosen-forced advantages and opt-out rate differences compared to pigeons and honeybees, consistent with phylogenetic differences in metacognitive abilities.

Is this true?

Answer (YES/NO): NO